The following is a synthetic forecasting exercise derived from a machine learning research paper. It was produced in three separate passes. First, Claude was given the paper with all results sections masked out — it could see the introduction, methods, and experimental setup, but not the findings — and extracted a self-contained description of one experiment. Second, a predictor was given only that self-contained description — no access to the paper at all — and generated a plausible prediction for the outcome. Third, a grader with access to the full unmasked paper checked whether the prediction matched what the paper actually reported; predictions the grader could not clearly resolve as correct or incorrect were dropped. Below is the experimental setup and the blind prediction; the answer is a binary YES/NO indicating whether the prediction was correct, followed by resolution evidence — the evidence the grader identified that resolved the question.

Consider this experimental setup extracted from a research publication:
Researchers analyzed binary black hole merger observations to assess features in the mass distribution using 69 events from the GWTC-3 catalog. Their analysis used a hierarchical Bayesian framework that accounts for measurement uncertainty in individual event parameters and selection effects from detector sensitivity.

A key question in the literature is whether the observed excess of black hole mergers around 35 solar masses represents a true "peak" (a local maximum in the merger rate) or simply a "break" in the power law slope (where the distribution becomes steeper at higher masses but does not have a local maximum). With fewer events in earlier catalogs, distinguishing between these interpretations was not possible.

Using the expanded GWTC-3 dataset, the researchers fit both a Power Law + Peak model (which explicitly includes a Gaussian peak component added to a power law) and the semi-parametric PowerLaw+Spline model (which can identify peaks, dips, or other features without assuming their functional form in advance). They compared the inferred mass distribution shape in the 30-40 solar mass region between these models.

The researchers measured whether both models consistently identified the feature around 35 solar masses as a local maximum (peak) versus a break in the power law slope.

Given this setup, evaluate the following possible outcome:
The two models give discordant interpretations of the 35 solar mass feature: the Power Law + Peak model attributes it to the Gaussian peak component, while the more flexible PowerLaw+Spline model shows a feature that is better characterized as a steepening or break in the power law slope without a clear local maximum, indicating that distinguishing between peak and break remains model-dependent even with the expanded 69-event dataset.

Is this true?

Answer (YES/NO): NO